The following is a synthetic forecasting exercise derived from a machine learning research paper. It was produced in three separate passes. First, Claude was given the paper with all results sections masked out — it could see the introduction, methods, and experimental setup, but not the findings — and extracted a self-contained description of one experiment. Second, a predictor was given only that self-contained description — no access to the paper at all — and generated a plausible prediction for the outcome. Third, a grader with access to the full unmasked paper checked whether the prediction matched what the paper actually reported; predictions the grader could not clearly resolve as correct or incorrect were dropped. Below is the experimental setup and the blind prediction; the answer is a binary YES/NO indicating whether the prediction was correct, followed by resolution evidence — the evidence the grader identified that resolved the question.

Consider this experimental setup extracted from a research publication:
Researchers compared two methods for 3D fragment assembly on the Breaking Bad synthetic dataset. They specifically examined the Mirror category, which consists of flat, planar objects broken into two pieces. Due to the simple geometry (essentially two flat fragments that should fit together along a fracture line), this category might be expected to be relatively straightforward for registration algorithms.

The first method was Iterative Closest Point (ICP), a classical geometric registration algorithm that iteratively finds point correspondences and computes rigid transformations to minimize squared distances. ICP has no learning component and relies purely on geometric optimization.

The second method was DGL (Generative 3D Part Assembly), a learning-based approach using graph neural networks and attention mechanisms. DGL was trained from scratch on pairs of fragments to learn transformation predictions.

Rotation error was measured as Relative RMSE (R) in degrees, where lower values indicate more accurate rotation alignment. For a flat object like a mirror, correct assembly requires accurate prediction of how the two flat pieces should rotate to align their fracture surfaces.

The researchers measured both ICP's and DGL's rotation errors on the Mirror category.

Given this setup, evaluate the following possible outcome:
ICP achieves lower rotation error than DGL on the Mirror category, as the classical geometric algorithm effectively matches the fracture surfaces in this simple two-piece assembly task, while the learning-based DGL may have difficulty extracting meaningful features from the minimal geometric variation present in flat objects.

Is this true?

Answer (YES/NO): NO